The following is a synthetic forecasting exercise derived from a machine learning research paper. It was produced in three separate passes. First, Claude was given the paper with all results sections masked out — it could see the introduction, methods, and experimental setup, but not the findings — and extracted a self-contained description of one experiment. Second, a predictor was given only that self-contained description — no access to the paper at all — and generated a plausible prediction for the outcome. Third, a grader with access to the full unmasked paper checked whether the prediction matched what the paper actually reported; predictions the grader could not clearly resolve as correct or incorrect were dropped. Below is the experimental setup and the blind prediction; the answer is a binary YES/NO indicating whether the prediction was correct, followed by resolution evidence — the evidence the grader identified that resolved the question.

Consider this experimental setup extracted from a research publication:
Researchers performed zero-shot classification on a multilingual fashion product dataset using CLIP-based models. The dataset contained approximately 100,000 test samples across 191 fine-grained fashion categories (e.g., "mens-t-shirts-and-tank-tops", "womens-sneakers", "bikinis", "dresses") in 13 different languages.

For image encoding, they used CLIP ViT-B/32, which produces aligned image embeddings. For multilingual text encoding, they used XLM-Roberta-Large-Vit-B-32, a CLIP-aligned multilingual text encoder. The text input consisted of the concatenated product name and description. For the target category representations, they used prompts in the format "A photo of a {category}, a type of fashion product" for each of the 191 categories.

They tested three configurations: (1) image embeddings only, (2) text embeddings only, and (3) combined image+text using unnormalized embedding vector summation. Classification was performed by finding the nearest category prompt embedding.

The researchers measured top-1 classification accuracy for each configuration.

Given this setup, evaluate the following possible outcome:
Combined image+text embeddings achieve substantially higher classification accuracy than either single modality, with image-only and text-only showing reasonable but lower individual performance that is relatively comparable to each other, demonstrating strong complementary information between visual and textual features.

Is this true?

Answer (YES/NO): NO